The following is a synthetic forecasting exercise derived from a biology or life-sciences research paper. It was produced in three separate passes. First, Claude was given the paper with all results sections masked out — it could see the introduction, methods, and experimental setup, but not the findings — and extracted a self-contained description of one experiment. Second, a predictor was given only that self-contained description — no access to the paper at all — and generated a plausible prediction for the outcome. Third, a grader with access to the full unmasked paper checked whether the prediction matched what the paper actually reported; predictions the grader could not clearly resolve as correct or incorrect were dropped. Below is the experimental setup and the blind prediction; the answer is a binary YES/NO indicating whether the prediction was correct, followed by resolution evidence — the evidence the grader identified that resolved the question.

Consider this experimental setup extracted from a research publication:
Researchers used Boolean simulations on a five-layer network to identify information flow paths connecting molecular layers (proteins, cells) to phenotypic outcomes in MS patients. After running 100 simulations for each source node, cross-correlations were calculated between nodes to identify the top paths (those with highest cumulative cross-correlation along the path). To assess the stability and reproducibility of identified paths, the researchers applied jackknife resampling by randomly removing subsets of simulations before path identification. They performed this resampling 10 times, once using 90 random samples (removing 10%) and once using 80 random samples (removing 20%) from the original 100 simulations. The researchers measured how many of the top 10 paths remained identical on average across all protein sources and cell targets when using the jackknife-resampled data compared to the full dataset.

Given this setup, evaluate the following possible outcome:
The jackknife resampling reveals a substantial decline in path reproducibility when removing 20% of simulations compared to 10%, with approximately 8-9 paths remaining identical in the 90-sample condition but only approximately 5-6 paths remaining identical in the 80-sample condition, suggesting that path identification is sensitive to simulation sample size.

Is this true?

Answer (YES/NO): NO